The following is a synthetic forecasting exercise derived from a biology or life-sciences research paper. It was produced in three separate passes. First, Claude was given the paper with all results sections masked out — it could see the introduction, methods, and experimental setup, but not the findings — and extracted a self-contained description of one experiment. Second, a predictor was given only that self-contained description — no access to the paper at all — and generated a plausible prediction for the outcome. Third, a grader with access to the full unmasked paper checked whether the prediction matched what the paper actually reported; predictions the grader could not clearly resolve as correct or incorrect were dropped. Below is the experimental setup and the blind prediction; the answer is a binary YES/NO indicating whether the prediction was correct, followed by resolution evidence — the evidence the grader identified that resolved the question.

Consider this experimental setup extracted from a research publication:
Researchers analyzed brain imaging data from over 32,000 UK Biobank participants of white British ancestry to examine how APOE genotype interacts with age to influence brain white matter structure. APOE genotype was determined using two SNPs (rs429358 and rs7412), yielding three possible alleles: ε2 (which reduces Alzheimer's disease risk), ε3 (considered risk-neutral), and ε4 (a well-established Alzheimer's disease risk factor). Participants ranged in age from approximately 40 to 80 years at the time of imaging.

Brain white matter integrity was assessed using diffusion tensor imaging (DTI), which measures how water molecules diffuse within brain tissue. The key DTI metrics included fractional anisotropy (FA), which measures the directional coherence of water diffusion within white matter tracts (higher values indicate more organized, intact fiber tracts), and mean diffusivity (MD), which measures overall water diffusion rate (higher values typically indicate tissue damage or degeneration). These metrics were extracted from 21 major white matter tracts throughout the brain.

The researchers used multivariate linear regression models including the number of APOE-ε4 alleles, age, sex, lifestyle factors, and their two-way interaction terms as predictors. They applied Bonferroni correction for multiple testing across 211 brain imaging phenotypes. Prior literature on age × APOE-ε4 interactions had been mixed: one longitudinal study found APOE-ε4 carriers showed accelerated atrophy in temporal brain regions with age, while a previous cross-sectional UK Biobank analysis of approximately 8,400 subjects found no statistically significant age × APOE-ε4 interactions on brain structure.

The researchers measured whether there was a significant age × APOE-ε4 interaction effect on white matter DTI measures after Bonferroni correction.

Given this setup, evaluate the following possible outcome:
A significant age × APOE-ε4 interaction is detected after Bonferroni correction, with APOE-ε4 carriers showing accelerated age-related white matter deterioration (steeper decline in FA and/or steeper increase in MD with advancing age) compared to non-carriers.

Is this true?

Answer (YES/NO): NO